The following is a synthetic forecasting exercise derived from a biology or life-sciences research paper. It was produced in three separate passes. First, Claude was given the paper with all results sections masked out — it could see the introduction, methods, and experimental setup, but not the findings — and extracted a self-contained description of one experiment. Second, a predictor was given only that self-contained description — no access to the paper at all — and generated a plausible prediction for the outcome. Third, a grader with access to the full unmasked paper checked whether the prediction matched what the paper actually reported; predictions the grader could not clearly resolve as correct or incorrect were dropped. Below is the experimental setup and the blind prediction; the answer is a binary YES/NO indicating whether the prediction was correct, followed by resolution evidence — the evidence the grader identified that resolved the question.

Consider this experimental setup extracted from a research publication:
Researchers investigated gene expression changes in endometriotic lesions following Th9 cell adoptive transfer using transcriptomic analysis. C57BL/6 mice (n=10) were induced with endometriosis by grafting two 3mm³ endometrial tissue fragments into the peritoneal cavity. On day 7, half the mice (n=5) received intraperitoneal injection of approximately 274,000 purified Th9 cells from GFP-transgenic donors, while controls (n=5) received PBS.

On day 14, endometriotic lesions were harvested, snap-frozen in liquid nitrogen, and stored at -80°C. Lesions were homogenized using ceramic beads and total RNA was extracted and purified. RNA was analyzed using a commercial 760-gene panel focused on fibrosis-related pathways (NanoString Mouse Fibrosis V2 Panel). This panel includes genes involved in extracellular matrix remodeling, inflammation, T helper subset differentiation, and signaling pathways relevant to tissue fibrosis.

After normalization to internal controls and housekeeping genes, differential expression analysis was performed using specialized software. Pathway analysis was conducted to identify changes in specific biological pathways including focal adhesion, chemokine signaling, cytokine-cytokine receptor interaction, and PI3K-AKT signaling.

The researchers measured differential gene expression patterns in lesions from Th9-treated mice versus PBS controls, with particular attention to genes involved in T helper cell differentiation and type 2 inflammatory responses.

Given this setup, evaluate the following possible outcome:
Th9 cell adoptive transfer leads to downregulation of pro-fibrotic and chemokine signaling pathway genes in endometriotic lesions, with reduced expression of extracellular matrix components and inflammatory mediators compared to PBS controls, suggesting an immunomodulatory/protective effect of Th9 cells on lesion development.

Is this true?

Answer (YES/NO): NO